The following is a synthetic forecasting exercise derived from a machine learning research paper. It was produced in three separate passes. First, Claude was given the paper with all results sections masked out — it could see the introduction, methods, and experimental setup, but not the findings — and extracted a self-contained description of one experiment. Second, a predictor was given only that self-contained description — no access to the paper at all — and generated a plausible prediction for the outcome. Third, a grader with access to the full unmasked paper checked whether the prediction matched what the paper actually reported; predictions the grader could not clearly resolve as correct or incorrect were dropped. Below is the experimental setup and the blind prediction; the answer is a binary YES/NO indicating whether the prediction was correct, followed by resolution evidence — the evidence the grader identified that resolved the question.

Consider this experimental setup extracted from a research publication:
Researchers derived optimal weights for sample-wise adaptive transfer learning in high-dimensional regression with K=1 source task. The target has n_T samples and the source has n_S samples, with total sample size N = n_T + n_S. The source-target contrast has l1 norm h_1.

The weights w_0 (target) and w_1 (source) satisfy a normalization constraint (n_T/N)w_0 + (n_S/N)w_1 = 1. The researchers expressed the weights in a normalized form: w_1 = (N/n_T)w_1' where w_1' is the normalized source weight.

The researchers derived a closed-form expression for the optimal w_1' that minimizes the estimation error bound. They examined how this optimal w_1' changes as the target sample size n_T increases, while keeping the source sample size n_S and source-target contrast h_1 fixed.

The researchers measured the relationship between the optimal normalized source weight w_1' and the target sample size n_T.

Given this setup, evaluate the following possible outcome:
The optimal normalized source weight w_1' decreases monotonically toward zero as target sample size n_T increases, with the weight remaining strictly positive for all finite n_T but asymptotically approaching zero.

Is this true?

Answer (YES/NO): NO